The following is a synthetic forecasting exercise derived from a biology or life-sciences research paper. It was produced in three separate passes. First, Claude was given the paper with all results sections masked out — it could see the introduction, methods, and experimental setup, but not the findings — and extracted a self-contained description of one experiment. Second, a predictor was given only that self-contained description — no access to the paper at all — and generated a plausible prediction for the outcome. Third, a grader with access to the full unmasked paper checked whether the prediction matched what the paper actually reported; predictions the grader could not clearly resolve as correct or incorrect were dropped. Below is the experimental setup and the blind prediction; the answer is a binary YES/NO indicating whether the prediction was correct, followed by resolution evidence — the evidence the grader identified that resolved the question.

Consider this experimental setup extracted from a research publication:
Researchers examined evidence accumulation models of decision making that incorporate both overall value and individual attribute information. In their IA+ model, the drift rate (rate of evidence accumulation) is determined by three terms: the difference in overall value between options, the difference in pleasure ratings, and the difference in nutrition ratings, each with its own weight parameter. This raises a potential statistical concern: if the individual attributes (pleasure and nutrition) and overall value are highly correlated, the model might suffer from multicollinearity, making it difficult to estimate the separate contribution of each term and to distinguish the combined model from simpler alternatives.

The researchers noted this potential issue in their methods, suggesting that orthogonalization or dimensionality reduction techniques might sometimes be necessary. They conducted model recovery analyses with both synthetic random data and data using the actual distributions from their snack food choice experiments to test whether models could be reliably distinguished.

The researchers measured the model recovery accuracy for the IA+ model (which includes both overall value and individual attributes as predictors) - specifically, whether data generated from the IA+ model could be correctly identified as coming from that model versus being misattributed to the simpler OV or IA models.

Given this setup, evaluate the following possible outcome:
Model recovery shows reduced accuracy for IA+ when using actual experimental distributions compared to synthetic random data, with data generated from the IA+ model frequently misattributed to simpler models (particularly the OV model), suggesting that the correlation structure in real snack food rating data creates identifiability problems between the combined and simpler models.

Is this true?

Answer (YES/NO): NO